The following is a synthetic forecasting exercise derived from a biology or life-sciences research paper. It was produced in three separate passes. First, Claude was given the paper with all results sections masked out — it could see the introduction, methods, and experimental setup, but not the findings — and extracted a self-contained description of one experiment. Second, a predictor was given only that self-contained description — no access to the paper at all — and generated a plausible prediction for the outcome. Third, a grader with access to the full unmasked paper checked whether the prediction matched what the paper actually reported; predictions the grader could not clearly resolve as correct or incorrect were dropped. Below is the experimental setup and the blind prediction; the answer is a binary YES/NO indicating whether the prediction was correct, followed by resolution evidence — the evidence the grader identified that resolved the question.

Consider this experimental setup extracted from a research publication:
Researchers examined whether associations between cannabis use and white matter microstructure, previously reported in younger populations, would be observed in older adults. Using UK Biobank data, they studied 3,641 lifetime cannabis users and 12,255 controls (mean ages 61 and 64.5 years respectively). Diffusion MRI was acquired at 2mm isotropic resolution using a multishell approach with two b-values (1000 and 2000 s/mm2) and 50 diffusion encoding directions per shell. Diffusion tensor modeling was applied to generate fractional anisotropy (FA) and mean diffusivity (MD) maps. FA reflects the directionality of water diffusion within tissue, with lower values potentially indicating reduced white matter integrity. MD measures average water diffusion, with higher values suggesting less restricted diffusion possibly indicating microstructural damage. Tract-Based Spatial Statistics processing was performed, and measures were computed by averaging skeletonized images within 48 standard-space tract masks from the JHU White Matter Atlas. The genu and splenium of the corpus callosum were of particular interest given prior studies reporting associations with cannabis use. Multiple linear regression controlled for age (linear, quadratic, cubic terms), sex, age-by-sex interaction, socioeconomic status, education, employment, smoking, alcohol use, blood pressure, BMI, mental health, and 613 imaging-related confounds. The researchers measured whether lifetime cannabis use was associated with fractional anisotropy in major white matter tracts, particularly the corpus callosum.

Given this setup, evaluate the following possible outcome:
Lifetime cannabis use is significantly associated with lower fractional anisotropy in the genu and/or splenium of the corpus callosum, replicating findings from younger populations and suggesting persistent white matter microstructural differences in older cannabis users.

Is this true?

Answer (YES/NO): YES